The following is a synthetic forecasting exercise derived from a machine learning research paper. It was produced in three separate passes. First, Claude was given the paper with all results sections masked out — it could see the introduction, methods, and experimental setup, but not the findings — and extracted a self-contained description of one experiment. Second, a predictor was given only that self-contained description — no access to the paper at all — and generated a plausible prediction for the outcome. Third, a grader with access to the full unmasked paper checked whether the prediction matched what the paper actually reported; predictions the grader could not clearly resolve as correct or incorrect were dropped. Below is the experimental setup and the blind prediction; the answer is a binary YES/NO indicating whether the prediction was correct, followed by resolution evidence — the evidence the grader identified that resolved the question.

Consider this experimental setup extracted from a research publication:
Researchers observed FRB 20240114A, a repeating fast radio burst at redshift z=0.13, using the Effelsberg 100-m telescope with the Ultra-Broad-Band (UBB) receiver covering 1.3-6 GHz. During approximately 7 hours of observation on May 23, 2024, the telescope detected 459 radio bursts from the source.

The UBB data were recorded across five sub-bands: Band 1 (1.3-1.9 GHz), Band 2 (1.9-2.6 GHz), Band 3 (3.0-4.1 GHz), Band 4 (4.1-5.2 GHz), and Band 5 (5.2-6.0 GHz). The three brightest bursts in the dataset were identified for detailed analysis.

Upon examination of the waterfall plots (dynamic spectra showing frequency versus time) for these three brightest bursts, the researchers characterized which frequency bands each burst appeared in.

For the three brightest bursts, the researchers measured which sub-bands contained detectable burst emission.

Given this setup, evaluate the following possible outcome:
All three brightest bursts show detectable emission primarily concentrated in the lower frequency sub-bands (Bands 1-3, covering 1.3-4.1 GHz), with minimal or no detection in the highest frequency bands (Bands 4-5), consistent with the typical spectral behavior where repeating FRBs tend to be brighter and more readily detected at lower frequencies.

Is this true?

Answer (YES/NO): NO